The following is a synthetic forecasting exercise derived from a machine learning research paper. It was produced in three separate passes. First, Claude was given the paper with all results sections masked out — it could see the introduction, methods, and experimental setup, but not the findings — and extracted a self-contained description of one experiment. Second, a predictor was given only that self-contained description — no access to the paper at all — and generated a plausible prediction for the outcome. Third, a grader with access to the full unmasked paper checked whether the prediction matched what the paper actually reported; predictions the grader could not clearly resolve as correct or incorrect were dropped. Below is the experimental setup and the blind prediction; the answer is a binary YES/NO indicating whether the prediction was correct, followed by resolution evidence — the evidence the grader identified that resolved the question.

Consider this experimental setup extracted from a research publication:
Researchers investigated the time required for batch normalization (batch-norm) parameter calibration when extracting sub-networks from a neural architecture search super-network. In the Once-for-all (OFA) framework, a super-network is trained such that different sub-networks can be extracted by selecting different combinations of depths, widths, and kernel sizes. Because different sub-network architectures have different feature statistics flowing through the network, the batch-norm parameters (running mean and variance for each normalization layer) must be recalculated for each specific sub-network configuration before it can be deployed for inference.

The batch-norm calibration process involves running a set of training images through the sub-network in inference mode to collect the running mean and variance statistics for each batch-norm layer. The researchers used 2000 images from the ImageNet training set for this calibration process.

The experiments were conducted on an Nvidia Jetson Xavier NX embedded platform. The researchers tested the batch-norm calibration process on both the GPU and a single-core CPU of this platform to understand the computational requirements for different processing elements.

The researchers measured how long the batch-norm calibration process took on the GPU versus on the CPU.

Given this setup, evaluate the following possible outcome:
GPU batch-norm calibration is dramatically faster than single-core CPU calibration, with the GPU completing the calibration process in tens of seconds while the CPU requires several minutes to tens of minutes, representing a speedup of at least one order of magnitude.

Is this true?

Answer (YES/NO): NO